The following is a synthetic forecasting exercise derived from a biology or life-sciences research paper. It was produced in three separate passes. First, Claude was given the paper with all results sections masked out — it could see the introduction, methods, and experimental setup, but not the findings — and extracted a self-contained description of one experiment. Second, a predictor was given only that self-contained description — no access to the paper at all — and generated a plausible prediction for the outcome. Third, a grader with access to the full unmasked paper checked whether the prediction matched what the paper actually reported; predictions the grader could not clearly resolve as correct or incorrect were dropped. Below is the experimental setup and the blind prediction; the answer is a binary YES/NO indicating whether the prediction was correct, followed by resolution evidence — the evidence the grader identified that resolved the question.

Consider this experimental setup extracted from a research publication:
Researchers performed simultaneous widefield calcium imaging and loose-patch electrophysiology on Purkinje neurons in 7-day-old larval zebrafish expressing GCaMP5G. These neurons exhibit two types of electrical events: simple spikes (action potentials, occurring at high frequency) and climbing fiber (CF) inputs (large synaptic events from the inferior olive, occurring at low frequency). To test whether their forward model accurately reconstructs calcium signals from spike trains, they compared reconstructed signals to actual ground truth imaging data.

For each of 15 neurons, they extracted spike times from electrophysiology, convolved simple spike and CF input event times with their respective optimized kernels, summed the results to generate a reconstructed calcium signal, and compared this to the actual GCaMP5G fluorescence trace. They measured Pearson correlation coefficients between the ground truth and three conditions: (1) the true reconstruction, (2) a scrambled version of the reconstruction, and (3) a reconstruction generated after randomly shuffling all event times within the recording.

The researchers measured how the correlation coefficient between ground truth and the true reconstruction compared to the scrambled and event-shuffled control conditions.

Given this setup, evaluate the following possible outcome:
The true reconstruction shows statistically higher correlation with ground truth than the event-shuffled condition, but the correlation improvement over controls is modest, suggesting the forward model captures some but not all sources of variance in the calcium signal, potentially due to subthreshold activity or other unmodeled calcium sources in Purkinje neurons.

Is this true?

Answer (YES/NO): NO